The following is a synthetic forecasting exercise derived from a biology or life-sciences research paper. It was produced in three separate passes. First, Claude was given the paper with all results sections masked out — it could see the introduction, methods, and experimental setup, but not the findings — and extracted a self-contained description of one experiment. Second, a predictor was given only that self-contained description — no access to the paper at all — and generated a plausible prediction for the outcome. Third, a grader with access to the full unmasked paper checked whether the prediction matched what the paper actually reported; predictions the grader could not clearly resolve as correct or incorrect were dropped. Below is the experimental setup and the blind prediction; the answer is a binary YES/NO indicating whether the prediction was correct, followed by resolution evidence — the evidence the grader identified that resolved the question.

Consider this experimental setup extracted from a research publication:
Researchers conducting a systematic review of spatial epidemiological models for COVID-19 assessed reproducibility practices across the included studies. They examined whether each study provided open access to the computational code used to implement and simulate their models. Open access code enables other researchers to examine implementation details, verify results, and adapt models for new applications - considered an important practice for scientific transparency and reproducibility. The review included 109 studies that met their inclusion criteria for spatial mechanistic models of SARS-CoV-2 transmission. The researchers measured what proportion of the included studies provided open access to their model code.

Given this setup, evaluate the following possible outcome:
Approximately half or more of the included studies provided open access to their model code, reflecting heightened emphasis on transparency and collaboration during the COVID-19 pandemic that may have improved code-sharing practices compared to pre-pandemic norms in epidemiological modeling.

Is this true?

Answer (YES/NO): NO